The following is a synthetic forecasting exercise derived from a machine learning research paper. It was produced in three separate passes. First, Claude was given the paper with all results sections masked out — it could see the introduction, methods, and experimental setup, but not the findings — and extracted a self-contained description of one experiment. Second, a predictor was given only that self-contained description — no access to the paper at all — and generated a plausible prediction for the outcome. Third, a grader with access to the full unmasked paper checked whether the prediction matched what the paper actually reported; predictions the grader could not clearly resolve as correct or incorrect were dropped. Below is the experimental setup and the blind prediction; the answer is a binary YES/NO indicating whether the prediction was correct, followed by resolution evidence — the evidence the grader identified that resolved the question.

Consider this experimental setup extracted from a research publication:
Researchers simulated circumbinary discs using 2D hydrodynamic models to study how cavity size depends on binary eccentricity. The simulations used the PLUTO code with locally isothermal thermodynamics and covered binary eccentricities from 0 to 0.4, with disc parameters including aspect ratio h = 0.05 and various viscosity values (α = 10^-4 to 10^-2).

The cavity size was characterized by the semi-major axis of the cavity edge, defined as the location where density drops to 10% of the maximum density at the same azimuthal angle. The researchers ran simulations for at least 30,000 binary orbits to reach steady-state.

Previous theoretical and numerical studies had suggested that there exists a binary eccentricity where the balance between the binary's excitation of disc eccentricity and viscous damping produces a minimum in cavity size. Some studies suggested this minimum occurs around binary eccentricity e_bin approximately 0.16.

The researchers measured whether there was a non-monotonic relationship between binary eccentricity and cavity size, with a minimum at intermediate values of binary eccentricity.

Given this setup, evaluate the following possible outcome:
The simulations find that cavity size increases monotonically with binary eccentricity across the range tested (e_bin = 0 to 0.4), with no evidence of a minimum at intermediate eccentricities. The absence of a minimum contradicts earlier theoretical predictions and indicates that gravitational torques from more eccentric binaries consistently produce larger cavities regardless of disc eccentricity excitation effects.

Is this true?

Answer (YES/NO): NO